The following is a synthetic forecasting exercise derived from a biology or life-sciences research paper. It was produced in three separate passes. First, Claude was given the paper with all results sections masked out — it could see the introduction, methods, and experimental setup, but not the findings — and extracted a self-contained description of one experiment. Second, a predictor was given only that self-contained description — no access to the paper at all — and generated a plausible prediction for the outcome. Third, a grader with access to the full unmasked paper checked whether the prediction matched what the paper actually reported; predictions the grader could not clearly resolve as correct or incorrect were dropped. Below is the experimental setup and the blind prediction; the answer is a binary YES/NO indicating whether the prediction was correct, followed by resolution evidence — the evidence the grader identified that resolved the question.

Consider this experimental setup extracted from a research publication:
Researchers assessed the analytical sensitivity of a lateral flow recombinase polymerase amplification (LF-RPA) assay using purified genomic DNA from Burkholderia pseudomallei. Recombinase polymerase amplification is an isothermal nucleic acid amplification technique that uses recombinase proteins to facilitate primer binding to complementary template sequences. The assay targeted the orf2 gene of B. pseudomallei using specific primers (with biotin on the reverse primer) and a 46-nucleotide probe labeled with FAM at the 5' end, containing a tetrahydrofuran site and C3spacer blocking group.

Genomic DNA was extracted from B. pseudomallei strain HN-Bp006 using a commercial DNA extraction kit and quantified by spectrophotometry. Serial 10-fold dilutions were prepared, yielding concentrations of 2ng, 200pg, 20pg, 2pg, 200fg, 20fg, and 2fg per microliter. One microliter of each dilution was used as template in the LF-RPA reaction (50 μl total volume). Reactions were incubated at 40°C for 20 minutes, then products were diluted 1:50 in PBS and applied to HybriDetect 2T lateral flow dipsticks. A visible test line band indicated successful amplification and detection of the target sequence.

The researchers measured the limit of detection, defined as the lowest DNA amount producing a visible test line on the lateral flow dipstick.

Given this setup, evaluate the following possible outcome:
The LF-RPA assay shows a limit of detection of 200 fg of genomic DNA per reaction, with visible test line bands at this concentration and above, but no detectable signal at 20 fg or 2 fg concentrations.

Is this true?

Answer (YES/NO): NO